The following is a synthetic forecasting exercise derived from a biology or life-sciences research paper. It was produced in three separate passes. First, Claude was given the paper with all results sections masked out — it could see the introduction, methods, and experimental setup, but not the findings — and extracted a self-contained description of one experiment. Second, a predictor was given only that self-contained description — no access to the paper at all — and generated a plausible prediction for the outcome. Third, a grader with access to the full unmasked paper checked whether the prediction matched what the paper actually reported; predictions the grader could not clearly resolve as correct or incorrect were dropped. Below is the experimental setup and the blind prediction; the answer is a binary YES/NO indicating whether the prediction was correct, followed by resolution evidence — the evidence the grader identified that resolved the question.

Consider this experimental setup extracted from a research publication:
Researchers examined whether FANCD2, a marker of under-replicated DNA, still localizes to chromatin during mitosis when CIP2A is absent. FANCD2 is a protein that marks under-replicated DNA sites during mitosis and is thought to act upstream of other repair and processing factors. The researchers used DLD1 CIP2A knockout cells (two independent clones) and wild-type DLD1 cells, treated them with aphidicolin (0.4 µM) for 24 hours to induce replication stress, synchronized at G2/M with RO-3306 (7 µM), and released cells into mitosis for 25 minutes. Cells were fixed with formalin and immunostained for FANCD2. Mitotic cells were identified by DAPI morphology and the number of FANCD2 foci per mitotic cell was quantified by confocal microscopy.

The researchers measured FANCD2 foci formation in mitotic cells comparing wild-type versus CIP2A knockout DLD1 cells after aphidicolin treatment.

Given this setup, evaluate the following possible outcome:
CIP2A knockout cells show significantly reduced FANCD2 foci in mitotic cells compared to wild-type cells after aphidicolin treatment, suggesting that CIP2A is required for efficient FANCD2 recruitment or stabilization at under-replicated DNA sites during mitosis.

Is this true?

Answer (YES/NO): NO